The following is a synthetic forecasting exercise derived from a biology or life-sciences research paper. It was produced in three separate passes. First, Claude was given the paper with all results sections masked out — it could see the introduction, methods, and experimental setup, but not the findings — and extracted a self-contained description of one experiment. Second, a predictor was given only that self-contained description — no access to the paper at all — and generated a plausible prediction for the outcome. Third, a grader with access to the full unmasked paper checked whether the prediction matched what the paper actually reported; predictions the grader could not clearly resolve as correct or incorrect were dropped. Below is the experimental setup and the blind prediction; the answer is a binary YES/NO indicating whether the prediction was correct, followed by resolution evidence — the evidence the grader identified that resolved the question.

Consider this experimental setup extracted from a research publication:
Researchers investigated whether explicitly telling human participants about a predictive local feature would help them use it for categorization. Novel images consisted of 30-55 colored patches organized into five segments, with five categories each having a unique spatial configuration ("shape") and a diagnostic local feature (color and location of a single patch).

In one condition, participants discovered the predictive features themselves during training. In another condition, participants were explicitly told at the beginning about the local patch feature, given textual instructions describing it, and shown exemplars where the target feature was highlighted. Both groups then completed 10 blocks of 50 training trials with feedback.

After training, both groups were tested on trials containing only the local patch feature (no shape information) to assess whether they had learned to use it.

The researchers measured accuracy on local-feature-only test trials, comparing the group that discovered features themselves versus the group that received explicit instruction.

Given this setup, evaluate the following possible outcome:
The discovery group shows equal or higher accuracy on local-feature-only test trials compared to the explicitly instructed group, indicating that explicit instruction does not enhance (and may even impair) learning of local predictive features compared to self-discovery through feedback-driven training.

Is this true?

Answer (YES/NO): YES